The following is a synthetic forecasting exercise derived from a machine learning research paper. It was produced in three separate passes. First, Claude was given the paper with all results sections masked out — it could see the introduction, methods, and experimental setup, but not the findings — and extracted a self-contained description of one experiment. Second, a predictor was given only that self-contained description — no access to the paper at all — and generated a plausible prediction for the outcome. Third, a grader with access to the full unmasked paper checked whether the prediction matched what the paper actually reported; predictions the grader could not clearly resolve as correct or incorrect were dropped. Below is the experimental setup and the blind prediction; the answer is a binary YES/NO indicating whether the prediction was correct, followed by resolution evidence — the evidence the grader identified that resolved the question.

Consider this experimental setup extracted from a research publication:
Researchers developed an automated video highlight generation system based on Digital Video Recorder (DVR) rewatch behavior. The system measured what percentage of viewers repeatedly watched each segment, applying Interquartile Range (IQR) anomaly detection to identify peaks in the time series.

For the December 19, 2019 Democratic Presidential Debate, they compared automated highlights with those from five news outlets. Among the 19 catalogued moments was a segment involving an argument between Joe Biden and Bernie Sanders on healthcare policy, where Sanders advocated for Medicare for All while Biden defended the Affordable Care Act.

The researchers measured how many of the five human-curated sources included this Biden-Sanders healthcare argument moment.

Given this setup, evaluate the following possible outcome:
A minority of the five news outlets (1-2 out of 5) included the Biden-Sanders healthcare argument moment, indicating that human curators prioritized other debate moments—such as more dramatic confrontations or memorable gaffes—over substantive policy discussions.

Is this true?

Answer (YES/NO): NO